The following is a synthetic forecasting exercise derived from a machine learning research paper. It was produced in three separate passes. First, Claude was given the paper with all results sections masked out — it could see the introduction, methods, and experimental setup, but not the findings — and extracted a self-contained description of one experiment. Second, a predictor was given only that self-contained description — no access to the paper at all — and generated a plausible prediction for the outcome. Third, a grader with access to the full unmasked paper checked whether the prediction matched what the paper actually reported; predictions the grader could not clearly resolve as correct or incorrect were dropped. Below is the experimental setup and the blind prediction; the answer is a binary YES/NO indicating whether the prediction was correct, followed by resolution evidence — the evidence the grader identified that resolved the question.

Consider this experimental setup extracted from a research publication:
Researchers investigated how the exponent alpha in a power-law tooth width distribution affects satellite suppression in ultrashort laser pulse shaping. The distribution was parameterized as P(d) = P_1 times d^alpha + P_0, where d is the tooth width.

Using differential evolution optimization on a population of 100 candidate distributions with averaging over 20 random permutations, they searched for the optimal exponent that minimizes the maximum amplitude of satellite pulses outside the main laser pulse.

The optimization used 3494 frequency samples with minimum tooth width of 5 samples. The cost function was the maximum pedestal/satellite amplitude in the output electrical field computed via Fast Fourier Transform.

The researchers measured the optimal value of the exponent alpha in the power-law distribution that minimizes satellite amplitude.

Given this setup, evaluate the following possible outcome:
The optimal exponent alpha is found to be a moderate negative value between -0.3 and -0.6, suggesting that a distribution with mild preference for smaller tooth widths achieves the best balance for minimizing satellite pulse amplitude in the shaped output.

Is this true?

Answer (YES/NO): NO